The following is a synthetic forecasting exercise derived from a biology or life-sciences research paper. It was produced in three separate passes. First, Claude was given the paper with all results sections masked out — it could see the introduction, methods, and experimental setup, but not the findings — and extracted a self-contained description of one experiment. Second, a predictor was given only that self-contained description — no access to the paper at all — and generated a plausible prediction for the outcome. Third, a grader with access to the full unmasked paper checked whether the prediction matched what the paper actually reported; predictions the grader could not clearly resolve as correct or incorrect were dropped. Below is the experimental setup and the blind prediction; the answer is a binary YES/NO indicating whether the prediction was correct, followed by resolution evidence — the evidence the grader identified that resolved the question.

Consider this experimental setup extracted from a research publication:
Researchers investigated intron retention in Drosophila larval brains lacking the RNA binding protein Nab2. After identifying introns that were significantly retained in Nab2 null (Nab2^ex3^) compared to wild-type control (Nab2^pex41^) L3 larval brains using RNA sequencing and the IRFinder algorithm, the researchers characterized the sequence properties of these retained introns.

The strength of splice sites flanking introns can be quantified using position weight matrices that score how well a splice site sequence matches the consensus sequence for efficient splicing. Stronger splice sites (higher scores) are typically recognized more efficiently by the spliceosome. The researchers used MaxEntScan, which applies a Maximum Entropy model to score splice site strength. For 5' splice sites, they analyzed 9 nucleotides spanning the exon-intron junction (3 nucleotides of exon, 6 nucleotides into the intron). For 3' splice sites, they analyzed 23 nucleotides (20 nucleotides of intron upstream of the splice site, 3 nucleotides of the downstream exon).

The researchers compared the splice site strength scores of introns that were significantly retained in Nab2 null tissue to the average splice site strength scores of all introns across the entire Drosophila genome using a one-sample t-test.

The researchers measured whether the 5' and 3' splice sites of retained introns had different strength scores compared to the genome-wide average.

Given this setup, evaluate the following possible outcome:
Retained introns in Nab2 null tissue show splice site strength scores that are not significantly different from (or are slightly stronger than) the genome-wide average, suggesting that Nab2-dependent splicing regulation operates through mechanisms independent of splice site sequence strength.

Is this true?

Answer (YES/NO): NO